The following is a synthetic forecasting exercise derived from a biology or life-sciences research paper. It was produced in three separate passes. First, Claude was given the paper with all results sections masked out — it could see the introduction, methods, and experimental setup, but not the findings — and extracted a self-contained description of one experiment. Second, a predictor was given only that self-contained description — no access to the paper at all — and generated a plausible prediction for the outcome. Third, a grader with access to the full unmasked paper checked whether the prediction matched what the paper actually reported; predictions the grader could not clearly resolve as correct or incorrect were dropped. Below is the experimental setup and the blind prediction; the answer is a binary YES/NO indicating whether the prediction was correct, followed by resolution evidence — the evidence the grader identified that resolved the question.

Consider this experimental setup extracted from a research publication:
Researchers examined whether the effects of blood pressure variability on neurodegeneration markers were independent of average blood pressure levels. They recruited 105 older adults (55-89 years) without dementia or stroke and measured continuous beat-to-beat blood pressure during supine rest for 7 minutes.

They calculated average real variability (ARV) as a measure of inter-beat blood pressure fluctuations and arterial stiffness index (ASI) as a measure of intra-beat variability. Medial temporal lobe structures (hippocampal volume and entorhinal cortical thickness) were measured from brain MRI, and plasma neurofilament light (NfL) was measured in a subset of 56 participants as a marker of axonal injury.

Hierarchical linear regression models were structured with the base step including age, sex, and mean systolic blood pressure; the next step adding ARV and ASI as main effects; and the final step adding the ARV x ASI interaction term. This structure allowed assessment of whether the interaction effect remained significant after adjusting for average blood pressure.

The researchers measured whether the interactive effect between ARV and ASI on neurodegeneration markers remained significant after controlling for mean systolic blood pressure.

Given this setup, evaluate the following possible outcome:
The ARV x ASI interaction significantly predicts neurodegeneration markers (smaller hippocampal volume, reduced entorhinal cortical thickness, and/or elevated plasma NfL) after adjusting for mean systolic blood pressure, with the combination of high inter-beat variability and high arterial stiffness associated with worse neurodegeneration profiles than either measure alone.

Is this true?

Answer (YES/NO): YES